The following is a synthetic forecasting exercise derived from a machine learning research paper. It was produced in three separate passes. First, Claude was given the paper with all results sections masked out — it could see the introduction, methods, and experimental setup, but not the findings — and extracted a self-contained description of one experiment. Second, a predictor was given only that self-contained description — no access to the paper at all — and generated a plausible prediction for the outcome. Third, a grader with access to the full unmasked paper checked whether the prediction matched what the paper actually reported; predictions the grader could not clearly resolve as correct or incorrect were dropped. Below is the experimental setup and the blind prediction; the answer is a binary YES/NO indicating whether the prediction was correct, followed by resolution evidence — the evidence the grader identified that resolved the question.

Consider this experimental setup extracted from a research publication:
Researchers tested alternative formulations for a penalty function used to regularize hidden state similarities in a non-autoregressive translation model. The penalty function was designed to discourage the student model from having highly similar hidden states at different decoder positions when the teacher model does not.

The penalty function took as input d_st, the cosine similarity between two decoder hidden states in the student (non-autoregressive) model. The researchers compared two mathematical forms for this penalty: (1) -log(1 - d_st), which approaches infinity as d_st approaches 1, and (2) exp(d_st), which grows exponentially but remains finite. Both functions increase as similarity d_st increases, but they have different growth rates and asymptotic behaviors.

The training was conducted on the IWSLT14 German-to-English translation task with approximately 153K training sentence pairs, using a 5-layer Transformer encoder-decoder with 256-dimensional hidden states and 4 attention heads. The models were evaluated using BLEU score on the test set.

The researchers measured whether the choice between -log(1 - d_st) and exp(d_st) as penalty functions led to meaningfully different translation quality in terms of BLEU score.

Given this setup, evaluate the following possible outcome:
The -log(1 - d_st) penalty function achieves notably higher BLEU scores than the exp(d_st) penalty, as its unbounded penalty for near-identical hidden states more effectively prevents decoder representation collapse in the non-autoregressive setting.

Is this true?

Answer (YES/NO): NO